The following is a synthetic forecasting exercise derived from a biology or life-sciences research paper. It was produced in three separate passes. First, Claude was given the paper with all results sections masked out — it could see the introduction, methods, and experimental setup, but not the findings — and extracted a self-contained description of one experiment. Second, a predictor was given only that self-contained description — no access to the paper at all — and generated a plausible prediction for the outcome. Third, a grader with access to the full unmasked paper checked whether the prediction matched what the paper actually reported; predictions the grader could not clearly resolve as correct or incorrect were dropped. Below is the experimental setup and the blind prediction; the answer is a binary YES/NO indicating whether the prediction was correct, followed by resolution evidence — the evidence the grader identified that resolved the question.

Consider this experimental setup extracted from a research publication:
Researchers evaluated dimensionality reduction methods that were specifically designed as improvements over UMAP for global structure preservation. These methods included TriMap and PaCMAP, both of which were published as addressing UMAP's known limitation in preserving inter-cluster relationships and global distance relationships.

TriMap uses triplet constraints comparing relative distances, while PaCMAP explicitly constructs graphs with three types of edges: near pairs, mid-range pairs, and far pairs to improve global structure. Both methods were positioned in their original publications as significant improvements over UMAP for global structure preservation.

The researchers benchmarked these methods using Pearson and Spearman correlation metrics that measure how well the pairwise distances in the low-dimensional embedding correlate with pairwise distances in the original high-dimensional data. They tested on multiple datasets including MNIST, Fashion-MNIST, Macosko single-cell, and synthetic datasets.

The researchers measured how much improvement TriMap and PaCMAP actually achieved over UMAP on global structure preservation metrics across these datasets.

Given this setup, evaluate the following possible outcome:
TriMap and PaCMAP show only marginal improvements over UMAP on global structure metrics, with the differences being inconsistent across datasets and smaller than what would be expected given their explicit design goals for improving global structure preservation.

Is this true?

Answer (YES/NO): YES